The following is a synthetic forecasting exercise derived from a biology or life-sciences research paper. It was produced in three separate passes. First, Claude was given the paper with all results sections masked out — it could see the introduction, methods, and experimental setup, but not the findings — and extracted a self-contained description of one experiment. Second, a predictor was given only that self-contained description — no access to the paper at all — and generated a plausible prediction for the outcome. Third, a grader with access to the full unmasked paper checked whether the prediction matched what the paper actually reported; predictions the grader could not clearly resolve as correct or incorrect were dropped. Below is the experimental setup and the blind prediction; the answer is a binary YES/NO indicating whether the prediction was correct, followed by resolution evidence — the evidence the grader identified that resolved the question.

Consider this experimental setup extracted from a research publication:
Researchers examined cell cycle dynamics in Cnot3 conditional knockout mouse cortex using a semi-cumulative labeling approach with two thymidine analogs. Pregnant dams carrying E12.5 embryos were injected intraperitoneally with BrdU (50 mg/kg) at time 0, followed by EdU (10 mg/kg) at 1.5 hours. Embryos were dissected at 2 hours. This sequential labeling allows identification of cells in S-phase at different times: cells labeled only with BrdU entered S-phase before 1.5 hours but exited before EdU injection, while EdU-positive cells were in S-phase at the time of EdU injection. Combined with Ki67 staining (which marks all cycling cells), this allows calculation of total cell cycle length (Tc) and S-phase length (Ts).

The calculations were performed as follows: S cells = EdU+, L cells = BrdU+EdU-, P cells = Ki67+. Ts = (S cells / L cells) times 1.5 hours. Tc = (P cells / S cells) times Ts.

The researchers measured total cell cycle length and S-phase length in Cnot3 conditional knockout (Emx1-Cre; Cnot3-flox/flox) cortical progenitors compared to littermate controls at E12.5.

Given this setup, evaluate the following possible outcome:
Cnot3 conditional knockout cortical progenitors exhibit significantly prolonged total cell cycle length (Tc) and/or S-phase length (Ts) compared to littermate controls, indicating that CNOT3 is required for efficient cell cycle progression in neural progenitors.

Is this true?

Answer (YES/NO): YES